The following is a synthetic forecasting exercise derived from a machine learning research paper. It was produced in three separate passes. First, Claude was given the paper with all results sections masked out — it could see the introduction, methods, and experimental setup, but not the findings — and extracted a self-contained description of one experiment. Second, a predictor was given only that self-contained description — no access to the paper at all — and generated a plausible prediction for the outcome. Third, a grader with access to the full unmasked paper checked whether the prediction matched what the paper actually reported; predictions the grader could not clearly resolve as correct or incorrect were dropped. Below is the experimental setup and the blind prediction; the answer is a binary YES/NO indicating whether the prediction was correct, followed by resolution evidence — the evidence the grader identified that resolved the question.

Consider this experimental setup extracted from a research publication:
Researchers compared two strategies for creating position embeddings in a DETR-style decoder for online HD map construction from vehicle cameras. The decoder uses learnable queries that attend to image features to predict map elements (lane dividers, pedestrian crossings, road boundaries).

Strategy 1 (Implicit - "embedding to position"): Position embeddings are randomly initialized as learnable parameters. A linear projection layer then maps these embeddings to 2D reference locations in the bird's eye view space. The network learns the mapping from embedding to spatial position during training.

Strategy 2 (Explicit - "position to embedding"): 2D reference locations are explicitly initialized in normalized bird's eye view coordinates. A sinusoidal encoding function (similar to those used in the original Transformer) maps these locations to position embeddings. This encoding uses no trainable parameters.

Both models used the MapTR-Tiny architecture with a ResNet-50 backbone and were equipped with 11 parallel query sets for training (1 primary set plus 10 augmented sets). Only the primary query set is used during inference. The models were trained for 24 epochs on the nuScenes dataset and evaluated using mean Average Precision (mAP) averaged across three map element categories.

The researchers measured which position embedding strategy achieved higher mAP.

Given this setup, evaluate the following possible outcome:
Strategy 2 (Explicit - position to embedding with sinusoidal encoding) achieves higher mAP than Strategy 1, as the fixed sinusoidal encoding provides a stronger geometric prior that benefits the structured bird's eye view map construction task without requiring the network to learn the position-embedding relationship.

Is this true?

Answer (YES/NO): YES